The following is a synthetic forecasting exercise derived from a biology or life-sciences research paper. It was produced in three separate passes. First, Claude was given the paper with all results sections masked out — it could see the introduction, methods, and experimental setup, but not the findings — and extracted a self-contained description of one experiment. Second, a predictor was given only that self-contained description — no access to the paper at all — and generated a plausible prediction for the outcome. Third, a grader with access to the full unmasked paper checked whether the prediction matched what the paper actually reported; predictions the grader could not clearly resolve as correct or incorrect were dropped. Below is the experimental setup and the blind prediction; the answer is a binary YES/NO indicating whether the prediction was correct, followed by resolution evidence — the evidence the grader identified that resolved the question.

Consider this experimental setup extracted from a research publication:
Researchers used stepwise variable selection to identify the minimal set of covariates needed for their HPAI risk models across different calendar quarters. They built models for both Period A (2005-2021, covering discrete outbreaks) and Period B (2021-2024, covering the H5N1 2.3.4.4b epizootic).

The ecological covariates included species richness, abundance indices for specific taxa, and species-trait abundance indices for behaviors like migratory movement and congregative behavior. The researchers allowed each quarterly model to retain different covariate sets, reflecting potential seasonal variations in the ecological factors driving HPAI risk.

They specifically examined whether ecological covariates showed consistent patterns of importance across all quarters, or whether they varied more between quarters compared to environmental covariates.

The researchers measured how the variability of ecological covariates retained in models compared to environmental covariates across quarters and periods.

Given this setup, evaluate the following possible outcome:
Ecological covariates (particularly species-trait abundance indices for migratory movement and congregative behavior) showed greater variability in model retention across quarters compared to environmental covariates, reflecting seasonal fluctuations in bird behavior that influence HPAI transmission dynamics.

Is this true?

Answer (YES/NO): NO